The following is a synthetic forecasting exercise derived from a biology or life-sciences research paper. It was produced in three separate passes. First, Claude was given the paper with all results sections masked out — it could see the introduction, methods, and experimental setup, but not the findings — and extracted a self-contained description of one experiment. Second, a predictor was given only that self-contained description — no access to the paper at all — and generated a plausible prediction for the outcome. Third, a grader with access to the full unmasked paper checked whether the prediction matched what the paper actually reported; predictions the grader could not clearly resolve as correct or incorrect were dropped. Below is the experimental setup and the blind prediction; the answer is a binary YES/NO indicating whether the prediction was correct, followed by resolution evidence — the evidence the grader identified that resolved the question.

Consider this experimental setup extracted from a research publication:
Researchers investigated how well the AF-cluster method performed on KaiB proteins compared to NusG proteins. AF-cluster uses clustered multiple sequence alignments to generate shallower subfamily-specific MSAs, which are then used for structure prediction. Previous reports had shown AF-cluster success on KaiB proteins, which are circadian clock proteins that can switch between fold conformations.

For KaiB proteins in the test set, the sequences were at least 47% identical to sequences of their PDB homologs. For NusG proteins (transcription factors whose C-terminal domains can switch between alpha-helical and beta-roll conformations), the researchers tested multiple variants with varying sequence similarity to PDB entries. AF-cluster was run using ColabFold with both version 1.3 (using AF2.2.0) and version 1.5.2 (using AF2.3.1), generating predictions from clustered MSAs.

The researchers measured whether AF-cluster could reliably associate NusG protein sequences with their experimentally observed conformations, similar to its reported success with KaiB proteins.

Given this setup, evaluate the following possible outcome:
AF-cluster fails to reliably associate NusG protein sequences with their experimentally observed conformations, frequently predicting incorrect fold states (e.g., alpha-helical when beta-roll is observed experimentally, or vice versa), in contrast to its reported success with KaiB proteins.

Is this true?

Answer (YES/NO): YES